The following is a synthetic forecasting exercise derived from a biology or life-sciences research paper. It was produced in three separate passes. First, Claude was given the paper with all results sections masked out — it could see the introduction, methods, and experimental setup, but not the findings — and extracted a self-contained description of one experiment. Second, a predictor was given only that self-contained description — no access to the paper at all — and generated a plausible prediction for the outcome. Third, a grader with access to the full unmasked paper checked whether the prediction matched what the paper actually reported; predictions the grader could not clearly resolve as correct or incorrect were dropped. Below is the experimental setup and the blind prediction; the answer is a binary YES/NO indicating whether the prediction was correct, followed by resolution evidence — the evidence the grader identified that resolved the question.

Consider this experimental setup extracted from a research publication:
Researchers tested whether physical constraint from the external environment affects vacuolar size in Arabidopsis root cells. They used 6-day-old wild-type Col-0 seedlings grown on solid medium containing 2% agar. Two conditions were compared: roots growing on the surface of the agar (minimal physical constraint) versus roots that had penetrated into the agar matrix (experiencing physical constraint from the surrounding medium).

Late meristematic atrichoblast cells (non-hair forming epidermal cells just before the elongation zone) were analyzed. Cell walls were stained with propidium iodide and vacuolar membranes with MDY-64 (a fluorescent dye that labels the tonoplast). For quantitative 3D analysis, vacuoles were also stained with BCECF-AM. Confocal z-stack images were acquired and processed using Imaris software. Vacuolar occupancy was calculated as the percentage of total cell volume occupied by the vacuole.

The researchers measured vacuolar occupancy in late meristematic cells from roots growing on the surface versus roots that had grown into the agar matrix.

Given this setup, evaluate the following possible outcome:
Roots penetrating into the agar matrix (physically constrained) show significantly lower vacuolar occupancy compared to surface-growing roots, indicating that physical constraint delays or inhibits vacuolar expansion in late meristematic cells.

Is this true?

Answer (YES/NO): YES